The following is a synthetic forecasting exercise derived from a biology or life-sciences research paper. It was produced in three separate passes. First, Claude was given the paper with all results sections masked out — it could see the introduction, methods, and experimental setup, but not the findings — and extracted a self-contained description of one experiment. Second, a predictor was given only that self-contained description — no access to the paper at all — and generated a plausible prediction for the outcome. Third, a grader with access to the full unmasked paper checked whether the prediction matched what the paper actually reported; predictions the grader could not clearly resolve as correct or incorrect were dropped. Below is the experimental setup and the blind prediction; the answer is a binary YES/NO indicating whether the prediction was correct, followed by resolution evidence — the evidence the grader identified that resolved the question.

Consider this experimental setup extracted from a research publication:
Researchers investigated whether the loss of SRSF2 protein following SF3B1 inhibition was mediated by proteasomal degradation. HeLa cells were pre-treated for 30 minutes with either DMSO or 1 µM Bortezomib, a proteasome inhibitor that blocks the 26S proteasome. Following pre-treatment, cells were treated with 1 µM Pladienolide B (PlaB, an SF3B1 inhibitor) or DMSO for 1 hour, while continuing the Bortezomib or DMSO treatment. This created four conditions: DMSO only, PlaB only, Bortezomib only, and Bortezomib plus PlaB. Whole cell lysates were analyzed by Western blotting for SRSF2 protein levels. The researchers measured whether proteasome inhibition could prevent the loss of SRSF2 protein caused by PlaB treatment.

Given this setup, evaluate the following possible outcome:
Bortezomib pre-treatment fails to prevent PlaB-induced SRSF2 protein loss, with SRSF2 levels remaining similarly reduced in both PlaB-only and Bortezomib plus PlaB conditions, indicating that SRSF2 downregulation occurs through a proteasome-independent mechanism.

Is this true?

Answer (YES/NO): NO